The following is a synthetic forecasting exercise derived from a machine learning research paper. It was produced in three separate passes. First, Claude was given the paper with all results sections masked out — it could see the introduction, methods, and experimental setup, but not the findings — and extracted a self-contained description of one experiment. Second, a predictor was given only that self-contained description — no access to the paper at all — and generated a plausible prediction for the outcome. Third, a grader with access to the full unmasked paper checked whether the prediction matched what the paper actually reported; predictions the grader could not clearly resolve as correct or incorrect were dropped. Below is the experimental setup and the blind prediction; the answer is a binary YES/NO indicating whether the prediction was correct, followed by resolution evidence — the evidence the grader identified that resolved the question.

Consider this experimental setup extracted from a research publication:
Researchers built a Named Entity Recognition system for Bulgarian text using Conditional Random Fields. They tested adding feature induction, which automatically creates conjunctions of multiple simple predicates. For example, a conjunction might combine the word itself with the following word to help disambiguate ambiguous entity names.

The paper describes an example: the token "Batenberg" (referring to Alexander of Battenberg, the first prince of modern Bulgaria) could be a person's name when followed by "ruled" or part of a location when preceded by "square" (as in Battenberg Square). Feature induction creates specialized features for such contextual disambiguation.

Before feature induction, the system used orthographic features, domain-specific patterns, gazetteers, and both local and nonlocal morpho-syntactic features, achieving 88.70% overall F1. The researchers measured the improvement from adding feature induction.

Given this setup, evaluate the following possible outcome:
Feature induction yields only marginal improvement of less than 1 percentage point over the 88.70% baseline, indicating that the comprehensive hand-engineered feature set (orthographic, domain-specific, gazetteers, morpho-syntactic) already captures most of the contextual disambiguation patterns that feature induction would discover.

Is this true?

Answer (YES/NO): YES